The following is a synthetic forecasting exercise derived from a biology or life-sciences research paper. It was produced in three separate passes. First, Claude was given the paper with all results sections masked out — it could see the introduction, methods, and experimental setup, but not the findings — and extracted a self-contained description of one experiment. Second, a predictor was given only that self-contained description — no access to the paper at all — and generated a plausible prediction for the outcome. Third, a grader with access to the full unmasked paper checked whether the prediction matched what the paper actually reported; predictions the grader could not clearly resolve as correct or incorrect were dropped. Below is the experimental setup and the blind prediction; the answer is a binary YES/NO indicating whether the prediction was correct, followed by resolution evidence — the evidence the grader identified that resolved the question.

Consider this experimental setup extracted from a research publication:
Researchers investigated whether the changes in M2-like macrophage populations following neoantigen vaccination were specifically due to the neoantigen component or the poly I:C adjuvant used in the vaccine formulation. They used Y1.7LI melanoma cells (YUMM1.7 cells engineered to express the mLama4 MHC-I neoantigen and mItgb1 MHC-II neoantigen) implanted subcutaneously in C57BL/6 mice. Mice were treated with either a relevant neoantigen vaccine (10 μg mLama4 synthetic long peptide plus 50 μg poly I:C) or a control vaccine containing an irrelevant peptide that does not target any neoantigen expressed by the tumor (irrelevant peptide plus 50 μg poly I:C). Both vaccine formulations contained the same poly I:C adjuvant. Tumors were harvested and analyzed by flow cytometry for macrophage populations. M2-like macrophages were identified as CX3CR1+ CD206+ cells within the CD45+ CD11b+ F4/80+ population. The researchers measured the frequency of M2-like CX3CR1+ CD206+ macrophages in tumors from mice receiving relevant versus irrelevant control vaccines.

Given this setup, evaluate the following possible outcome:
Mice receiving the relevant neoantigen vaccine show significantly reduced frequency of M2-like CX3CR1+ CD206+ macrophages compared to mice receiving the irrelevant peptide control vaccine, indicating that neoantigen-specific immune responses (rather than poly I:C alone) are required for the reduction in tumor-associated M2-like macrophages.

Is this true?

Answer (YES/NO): NO